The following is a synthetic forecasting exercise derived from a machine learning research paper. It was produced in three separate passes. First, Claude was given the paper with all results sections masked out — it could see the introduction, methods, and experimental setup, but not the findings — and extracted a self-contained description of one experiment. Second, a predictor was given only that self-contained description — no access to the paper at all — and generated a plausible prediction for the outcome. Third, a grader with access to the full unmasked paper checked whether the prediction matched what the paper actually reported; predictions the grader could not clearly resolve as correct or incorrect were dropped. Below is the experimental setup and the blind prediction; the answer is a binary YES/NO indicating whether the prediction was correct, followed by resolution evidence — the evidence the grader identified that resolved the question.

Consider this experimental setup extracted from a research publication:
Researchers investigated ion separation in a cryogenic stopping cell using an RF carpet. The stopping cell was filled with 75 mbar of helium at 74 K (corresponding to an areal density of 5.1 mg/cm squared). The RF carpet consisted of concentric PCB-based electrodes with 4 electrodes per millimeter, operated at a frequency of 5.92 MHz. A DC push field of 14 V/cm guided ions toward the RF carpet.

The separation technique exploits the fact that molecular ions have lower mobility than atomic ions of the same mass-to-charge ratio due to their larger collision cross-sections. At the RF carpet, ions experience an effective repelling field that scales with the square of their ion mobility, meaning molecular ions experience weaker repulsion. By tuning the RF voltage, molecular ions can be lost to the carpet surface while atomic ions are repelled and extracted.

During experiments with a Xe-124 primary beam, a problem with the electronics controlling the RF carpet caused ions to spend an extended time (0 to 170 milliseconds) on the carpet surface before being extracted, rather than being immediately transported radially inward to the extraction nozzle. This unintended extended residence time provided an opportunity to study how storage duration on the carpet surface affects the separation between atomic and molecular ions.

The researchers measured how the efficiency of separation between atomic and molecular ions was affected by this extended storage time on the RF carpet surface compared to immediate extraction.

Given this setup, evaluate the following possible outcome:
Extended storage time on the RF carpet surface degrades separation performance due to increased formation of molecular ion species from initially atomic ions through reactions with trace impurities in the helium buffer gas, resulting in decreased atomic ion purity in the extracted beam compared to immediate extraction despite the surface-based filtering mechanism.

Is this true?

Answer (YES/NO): NO